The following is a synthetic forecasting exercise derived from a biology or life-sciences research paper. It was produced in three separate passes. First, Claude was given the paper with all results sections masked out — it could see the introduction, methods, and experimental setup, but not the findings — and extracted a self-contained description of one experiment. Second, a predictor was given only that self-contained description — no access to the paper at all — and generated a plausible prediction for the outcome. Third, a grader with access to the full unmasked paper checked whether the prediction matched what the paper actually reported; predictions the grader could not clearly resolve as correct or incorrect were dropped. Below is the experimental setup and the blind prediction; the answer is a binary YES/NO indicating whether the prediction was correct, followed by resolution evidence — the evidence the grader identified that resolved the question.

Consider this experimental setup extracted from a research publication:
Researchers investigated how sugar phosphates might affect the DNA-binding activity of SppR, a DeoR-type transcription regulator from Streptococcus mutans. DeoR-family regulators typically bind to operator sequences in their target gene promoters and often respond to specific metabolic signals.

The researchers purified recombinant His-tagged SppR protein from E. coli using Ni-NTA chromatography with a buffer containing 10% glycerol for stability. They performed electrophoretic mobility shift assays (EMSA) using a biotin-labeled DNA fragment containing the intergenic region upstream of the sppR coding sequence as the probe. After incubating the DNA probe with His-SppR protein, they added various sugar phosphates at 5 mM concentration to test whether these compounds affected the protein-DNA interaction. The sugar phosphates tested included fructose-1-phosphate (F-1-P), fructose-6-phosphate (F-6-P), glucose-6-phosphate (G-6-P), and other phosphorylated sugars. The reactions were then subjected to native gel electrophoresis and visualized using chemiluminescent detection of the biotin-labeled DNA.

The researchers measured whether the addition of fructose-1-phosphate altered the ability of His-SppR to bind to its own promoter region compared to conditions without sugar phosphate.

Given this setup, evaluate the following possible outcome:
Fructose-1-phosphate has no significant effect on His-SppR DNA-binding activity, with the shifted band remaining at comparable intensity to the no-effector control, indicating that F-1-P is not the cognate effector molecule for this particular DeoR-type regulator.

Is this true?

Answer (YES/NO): YES